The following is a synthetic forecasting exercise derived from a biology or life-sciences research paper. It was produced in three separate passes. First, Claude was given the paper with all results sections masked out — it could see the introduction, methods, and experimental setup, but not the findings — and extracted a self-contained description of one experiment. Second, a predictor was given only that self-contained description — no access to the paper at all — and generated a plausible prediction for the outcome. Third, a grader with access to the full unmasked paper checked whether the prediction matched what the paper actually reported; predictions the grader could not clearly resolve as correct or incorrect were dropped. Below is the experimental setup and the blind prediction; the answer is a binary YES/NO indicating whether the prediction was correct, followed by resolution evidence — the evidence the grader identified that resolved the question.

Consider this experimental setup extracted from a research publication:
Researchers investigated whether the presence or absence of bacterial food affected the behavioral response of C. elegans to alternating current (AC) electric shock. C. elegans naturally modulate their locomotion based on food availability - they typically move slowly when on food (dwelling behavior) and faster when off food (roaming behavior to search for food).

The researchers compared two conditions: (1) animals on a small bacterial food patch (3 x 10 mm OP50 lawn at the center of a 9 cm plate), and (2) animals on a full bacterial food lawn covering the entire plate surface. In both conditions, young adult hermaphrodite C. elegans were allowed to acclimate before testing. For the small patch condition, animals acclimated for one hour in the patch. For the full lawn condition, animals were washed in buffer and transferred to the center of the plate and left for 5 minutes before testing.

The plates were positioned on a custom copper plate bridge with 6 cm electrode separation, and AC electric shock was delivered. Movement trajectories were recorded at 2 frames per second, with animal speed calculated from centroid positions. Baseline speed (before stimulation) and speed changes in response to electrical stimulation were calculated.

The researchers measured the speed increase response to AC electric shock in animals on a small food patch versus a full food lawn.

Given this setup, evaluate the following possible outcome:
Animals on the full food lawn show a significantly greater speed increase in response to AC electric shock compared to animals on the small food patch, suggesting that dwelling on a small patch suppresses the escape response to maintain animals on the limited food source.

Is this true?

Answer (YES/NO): NO